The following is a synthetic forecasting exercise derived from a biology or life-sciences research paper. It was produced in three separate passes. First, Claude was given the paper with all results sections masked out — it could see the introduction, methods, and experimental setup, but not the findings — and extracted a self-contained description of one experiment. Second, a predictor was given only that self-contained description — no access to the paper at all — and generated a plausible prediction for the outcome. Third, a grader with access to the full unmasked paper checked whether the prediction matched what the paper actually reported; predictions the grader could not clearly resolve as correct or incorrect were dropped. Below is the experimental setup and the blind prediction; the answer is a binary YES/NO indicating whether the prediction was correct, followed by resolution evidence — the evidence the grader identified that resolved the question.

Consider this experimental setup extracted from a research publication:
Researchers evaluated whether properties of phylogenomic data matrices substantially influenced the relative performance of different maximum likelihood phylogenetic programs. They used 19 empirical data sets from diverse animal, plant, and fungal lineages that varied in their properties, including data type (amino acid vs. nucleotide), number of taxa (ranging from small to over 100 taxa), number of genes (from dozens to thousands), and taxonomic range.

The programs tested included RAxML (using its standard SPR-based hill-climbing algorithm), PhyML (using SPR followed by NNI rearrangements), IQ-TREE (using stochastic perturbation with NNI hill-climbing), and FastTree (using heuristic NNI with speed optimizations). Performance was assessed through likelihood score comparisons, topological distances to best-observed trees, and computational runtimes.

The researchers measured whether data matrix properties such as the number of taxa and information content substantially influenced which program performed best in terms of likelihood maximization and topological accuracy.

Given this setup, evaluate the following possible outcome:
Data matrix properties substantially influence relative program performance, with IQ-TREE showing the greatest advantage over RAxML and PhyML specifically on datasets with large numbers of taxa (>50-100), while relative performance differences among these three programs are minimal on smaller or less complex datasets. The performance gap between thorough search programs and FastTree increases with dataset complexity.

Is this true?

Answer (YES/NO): NO